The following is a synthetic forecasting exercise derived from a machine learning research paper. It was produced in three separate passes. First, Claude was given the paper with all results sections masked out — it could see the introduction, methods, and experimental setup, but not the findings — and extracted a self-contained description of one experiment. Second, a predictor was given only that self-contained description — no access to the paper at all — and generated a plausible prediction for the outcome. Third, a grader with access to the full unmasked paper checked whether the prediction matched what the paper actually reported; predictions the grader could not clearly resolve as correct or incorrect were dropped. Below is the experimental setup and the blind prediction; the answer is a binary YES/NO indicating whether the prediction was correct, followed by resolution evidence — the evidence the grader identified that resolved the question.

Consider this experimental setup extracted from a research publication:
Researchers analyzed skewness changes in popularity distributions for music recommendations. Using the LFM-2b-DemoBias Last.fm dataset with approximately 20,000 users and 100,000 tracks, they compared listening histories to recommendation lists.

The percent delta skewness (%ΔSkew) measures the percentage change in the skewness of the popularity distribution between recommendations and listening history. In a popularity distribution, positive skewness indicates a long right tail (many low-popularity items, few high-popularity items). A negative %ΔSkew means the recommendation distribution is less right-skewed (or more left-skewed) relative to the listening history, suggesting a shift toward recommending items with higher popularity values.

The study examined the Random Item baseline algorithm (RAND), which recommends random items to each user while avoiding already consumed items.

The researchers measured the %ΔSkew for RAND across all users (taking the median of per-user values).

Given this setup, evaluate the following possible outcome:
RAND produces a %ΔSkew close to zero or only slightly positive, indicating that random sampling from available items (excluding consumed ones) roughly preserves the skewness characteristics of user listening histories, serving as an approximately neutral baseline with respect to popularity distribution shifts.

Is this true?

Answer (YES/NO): NO